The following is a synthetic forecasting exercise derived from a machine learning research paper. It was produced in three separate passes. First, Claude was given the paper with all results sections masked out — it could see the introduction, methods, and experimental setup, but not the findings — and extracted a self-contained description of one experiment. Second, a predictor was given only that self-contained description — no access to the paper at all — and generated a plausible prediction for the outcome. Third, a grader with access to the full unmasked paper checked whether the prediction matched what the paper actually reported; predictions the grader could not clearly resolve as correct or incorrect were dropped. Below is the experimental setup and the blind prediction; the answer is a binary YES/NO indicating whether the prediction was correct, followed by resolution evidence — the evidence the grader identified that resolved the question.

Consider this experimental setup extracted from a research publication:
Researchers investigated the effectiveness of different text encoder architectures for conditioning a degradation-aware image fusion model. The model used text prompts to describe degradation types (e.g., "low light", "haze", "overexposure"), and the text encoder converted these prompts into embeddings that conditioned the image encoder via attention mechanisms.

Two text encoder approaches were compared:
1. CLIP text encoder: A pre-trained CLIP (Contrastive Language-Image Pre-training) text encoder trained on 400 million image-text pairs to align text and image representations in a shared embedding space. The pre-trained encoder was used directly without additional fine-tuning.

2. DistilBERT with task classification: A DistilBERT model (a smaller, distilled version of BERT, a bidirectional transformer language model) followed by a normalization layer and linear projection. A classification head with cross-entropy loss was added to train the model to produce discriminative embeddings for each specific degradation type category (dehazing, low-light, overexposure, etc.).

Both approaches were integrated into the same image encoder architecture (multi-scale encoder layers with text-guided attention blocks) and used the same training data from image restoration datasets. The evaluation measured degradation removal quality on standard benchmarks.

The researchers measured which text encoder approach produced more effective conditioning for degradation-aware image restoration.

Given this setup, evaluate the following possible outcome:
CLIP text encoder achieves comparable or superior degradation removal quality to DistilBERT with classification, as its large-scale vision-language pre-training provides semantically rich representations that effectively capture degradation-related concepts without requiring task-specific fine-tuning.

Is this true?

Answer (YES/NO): NO